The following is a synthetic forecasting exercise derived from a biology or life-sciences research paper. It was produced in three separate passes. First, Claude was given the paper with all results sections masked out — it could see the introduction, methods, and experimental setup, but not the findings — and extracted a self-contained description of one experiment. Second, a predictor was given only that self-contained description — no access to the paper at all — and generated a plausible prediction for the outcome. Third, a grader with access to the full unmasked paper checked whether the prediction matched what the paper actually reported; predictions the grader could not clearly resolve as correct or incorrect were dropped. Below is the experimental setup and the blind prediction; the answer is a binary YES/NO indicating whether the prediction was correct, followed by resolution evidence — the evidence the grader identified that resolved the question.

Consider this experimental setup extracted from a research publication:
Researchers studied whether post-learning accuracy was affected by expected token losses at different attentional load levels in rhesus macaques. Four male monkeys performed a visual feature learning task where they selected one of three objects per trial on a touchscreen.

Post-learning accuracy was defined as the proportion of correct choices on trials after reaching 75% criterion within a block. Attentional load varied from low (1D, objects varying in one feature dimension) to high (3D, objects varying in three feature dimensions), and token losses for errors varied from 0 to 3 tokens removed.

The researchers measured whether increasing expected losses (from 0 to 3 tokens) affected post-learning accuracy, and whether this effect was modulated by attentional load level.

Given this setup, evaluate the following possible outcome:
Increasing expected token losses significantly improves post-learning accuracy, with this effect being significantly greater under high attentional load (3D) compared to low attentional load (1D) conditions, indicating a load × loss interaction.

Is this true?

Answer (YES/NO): NO